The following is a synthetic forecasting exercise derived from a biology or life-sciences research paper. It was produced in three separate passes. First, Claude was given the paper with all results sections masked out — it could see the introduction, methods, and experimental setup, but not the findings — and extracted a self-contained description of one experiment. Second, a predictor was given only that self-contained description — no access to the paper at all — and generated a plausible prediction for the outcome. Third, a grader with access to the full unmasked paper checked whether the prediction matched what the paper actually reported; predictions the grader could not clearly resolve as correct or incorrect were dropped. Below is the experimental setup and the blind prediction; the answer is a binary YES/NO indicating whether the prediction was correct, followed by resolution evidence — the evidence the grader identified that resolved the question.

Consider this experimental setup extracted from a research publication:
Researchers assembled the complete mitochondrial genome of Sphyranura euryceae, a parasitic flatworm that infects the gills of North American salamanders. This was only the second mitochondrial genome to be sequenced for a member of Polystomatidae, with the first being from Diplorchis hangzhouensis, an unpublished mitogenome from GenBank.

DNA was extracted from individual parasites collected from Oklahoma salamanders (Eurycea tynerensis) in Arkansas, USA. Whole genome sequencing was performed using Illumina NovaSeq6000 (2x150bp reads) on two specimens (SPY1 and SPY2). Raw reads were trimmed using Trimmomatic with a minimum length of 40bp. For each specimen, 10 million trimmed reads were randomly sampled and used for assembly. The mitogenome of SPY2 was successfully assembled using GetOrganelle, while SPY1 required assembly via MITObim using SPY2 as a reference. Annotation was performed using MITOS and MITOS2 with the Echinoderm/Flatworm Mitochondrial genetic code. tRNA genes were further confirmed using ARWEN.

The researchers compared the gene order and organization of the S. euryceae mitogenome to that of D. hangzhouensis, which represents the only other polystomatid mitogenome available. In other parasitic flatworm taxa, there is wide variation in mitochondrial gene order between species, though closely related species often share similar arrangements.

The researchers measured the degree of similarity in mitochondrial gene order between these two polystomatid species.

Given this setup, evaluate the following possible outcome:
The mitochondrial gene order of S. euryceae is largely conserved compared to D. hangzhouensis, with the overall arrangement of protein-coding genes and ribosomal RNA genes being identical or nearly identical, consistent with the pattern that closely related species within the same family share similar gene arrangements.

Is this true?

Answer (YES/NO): YES